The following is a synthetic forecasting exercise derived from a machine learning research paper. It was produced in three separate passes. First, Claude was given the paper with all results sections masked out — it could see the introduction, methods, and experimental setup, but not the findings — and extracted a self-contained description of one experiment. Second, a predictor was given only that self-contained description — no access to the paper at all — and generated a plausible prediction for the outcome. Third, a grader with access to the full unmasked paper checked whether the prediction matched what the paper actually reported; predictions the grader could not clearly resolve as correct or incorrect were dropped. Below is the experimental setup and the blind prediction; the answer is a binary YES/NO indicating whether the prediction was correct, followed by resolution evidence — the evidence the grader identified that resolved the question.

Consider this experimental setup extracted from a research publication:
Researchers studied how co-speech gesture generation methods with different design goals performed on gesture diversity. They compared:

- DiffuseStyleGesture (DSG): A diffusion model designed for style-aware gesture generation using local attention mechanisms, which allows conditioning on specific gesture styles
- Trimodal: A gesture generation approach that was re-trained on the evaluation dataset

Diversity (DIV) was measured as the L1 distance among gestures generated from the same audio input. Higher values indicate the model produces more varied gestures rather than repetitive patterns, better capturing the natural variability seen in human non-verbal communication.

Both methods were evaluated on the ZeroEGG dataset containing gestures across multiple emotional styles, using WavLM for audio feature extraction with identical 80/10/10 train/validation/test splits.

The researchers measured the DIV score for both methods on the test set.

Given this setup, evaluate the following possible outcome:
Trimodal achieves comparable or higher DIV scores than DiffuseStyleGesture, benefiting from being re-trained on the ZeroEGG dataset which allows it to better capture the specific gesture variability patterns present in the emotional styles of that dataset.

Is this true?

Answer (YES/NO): YES